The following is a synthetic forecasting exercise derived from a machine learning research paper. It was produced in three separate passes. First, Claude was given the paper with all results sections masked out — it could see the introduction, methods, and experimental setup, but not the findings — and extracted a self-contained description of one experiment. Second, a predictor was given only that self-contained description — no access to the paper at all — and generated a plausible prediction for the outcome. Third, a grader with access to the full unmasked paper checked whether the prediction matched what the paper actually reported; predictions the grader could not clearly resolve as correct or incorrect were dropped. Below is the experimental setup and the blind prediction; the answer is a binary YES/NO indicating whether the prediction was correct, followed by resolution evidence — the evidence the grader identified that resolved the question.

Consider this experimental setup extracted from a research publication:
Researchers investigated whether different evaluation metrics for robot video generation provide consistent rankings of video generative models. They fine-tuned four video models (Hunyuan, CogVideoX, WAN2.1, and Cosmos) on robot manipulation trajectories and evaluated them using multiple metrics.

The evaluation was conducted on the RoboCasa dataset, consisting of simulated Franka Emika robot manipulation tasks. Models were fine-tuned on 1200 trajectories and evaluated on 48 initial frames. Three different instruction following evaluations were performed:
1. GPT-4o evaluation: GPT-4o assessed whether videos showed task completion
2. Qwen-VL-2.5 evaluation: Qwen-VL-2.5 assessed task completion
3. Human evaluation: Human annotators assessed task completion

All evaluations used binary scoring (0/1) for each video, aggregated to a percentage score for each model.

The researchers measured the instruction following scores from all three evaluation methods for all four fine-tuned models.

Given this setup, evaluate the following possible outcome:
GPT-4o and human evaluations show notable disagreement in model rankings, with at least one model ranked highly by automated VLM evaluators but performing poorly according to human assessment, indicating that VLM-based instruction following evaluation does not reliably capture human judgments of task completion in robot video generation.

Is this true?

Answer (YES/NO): NO